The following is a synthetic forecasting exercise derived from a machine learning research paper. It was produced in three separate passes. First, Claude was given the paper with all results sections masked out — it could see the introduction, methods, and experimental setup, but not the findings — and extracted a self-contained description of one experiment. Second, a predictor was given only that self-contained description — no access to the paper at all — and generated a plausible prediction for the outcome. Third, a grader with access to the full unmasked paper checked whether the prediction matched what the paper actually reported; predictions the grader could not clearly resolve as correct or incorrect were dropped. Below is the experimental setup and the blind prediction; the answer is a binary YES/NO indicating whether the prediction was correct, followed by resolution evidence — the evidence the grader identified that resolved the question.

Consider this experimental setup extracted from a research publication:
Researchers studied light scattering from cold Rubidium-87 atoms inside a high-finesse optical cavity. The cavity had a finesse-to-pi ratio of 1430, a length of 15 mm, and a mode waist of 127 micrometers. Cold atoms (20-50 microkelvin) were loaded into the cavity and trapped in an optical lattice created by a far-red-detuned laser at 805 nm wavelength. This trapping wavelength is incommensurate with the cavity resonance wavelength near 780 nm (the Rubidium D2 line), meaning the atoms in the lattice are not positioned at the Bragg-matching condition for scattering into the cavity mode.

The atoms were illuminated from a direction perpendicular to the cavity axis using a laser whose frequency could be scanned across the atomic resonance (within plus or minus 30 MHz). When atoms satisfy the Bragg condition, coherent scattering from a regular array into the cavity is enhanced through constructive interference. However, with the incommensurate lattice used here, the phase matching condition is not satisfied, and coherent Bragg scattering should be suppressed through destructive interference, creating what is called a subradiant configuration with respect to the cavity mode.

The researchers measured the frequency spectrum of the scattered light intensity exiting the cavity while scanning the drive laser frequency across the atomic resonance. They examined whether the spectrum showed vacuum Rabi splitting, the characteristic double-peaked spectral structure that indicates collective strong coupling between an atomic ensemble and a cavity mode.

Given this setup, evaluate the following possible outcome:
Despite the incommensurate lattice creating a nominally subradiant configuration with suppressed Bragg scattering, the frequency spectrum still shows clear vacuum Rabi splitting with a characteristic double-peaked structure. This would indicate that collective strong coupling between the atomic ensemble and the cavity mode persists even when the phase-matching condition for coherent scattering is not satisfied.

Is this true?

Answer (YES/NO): YES